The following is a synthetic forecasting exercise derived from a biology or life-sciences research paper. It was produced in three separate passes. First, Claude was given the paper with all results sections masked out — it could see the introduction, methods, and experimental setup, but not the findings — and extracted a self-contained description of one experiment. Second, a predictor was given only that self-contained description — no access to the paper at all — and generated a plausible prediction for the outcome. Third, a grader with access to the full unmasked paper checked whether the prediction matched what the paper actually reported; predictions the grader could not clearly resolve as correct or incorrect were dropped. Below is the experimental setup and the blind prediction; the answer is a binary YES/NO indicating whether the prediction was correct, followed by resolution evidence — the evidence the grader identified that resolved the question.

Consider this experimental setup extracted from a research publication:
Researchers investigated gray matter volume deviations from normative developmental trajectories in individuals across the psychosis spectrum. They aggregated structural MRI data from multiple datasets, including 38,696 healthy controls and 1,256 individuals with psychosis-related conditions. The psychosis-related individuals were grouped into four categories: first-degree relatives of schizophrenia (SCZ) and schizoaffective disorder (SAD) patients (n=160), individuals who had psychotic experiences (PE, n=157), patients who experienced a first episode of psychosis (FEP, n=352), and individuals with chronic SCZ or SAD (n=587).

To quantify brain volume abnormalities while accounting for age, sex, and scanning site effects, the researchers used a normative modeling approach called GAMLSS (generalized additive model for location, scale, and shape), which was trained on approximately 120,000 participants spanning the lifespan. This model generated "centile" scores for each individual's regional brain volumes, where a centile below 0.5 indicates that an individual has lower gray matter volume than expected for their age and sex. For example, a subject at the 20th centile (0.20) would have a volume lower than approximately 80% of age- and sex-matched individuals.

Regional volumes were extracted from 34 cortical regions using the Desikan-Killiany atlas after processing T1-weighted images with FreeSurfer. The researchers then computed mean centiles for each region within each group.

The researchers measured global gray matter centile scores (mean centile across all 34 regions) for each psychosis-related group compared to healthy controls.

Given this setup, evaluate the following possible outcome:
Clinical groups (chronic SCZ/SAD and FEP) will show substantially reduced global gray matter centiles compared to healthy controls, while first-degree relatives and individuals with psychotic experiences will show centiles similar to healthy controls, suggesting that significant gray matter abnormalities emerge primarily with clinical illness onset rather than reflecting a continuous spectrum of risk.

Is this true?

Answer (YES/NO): NO